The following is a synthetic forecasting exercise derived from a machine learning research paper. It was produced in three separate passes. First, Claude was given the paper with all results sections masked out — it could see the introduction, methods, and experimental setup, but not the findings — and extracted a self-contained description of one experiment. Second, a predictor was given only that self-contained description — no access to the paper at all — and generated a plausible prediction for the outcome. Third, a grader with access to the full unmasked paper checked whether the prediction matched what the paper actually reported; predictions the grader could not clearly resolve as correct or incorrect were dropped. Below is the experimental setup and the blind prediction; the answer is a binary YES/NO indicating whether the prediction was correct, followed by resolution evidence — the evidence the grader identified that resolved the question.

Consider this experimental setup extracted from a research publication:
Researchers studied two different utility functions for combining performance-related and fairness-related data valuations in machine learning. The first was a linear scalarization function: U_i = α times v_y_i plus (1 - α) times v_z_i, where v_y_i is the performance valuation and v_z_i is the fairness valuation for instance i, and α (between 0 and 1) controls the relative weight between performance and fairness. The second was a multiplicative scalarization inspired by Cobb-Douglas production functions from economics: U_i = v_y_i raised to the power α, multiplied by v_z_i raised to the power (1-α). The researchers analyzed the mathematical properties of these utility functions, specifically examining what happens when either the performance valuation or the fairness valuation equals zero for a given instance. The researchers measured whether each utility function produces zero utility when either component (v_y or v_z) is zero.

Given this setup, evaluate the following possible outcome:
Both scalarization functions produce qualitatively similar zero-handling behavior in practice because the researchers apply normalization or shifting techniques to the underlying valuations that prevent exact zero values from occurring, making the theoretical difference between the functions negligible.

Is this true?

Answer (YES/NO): NO